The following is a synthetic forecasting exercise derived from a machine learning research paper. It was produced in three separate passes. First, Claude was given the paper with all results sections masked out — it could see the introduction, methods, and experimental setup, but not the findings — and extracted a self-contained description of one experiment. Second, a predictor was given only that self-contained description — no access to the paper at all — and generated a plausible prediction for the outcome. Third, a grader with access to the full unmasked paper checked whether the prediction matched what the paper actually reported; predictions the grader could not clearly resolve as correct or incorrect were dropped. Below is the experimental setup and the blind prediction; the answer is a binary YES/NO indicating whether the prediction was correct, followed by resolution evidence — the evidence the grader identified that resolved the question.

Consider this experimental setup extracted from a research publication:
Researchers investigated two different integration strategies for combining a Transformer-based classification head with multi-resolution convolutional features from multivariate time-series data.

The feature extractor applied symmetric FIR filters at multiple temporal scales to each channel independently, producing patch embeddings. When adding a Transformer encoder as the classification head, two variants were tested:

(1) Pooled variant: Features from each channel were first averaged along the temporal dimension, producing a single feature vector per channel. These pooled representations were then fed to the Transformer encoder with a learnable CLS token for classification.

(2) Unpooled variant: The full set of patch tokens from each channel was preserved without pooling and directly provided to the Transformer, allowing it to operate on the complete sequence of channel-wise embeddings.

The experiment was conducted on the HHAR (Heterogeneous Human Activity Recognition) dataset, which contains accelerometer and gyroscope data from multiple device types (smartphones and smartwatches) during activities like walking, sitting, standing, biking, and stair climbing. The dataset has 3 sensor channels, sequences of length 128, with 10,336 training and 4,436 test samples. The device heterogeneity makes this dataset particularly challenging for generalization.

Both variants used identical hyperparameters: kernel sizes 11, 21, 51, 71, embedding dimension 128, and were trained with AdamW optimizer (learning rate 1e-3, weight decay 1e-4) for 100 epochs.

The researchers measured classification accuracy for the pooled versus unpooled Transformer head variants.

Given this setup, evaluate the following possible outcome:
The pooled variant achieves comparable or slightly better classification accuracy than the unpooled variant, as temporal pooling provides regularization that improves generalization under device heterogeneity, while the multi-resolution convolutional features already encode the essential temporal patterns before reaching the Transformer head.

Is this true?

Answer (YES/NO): NO